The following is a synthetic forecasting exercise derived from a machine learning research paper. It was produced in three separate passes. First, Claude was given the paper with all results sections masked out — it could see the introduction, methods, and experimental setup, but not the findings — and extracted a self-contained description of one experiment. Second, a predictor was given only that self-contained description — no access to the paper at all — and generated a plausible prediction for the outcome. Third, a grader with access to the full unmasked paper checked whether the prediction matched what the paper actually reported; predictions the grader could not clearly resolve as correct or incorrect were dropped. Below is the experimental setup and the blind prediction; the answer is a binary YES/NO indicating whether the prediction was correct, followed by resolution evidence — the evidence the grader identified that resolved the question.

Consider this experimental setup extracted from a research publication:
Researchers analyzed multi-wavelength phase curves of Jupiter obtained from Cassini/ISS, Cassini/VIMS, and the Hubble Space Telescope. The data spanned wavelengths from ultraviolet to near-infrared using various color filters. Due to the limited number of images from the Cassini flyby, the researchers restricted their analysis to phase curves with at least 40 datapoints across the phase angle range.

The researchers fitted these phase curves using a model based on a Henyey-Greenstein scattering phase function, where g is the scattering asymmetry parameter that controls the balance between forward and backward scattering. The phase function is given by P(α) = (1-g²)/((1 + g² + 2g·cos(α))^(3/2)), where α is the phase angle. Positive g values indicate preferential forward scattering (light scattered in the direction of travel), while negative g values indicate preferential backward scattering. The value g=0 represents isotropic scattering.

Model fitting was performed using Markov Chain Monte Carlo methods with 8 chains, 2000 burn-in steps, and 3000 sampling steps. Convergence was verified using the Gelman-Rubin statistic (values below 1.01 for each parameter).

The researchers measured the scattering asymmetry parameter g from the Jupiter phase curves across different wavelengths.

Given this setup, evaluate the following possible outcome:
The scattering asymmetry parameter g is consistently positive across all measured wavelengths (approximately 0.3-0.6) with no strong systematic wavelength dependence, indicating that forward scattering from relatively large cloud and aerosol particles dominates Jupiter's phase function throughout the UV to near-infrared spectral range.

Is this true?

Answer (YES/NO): YES